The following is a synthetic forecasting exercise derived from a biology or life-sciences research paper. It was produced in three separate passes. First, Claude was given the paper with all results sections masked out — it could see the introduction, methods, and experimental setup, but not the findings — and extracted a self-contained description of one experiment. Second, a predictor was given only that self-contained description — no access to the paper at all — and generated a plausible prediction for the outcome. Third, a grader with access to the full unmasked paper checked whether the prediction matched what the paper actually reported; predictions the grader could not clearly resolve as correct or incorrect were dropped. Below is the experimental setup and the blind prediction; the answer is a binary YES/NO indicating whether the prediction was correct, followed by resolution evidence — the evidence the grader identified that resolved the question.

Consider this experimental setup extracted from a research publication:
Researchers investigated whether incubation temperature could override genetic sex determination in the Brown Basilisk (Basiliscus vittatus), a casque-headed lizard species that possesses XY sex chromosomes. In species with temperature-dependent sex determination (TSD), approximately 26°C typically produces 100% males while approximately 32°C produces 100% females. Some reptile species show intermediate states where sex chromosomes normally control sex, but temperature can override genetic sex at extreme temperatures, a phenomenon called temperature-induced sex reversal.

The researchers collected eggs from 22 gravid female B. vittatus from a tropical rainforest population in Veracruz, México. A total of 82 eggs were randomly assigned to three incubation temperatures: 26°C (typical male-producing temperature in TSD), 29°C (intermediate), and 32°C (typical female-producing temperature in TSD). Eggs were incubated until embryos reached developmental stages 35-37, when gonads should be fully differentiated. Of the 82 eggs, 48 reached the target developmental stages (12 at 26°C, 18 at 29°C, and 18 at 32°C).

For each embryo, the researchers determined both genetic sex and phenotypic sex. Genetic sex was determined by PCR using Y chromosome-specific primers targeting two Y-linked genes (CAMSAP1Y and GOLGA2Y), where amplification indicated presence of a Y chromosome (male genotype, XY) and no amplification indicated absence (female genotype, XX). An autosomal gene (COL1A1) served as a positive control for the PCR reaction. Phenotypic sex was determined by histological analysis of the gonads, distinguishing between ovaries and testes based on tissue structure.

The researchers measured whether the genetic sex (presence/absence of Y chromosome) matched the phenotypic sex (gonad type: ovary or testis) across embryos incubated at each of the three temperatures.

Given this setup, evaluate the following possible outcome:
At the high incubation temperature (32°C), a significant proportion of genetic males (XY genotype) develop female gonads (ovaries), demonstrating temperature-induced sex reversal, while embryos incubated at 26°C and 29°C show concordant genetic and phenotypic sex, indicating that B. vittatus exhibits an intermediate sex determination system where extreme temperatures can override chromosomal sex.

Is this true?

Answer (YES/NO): NO